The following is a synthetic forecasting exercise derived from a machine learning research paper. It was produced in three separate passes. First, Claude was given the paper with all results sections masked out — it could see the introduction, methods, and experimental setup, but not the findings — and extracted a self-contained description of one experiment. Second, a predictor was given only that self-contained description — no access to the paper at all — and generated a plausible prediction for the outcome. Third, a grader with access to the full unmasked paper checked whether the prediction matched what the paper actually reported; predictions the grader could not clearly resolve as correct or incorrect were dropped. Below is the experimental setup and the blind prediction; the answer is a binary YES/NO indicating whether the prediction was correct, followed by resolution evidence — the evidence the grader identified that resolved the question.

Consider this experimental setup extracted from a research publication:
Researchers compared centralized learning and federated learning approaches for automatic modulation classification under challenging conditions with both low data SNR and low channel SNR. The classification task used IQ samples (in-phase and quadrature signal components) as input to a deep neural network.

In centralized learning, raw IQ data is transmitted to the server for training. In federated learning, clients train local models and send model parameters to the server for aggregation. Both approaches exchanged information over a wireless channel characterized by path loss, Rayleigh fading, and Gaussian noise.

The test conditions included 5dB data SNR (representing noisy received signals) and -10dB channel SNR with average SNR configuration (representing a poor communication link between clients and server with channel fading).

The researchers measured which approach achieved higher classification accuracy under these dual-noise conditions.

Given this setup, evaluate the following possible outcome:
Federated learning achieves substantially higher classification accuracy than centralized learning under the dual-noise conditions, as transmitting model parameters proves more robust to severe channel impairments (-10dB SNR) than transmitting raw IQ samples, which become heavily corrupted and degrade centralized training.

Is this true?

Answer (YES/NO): NO